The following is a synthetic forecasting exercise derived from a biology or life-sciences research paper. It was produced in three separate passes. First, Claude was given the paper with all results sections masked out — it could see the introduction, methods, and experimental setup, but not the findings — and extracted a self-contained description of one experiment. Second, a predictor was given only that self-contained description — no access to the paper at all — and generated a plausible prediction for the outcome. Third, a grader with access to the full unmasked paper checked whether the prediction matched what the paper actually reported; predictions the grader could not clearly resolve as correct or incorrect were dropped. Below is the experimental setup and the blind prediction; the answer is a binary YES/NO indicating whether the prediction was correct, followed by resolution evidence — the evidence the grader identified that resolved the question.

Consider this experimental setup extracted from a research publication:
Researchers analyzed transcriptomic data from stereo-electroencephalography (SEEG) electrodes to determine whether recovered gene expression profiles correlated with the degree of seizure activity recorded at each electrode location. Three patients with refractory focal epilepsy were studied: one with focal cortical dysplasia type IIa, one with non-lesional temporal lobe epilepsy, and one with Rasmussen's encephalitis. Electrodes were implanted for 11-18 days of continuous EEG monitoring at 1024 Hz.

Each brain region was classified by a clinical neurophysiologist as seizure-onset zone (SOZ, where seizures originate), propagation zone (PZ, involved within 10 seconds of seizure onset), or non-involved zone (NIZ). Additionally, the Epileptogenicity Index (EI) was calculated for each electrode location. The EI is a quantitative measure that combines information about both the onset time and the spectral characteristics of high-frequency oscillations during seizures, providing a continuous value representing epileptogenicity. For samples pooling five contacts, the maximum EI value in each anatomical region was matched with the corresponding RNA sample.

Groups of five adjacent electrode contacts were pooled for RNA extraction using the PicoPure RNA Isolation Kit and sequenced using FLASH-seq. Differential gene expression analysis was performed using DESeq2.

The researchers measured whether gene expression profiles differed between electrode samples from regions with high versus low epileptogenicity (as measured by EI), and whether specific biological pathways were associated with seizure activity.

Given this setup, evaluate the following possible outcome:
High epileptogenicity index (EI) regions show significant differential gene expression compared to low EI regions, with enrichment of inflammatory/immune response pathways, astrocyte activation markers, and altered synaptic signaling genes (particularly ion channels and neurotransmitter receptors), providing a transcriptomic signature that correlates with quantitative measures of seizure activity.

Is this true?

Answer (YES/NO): NO